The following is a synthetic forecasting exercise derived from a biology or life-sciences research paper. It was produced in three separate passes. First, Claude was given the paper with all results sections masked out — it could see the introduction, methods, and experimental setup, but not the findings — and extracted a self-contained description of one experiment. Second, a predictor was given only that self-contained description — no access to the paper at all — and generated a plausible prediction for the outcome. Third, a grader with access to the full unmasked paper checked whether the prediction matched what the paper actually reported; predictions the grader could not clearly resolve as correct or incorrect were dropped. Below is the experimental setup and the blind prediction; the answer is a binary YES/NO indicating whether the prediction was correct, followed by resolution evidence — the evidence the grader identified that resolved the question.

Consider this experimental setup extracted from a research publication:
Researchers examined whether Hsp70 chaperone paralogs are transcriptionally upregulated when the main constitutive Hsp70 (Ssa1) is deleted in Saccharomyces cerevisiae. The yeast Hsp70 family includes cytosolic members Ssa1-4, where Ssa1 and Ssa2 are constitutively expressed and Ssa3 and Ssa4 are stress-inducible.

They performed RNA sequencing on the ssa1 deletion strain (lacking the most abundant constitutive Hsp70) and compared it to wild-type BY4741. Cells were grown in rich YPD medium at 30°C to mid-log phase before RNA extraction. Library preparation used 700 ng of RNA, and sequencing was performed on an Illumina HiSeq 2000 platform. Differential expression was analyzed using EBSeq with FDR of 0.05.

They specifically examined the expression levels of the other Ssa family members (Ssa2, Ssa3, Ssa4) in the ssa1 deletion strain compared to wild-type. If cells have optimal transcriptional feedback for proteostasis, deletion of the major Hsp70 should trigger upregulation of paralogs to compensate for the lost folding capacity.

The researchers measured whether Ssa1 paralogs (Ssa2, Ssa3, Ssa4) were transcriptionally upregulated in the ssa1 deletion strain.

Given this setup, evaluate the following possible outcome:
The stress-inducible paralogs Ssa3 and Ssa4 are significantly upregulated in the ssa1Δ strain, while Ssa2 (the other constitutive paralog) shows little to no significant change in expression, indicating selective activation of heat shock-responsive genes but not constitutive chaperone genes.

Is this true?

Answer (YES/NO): NO